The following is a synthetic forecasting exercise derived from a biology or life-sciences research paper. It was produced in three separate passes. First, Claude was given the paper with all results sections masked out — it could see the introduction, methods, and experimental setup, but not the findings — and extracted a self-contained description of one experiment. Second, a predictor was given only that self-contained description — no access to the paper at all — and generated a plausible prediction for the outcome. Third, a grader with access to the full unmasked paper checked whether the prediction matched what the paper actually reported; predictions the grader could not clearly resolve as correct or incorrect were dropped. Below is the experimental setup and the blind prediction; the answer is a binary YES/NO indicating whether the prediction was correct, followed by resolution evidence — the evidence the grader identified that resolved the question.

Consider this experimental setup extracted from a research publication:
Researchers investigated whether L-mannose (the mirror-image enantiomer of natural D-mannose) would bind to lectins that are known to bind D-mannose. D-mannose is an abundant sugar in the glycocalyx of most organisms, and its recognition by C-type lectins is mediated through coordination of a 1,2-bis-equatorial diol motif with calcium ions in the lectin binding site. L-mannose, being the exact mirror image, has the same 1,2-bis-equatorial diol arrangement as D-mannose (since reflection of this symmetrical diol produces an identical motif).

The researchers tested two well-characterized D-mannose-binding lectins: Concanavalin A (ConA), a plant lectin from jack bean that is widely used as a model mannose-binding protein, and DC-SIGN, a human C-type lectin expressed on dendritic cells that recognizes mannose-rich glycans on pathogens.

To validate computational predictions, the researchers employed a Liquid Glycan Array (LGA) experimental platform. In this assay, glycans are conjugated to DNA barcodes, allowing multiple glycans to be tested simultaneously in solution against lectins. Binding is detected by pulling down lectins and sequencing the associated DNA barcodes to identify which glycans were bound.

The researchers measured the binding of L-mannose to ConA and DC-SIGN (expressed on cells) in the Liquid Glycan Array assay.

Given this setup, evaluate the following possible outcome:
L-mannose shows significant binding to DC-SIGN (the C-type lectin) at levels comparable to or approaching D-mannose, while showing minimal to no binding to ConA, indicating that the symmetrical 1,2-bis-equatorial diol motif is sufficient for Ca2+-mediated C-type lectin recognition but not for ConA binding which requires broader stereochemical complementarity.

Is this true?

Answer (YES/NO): NO